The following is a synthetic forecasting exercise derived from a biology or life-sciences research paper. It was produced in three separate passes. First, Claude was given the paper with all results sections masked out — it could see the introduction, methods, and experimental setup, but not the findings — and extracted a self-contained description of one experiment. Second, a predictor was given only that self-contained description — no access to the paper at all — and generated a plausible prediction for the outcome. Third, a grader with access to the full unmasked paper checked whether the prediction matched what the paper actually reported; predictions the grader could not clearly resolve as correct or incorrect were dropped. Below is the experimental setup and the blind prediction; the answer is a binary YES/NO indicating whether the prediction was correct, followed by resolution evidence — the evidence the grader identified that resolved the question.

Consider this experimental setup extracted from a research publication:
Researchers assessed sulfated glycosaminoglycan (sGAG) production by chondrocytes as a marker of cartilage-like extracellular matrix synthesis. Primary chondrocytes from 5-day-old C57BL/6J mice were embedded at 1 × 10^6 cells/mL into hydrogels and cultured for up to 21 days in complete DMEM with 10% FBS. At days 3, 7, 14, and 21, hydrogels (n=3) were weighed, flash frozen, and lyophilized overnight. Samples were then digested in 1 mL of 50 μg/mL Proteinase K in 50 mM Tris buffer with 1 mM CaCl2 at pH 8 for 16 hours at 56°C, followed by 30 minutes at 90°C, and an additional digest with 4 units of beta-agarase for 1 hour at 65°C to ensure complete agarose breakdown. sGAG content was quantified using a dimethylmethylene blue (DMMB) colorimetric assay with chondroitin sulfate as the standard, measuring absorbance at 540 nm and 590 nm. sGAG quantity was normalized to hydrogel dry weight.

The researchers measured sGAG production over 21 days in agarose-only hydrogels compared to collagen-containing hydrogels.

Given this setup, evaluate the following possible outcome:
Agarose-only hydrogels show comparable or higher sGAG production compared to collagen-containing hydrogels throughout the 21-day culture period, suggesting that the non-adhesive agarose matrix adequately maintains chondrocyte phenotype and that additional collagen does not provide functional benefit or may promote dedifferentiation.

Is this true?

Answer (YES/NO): NO